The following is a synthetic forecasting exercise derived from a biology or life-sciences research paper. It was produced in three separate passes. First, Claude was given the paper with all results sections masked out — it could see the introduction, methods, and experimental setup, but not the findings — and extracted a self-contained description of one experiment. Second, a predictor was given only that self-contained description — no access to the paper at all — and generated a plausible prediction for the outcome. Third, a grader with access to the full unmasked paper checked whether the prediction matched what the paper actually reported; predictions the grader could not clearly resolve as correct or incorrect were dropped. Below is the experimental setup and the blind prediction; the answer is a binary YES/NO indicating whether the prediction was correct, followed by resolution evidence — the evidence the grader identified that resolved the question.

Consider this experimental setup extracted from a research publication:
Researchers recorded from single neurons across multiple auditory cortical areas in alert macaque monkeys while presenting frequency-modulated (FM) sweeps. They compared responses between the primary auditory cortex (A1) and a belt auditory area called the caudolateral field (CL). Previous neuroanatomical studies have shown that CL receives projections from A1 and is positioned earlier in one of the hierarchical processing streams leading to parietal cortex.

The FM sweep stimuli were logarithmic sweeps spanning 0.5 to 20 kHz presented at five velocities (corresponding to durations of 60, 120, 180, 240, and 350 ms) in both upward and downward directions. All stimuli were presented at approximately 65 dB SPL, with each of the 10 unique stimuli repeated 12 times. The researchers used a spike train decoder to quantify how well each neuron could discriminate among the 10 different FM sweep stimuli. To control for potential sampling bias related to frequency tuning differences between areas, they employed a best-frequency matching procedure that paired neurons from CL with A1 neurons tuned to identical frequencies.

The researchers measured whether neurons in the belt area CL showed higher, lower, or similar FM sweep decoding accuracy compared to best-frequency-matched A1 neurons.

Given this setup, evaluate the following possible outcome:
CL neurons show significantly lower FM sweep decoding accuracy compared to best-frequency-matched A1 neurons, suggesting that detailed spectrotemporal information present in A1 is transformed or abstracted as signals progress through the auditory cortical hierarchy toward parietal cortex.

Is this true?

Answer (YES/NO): NO